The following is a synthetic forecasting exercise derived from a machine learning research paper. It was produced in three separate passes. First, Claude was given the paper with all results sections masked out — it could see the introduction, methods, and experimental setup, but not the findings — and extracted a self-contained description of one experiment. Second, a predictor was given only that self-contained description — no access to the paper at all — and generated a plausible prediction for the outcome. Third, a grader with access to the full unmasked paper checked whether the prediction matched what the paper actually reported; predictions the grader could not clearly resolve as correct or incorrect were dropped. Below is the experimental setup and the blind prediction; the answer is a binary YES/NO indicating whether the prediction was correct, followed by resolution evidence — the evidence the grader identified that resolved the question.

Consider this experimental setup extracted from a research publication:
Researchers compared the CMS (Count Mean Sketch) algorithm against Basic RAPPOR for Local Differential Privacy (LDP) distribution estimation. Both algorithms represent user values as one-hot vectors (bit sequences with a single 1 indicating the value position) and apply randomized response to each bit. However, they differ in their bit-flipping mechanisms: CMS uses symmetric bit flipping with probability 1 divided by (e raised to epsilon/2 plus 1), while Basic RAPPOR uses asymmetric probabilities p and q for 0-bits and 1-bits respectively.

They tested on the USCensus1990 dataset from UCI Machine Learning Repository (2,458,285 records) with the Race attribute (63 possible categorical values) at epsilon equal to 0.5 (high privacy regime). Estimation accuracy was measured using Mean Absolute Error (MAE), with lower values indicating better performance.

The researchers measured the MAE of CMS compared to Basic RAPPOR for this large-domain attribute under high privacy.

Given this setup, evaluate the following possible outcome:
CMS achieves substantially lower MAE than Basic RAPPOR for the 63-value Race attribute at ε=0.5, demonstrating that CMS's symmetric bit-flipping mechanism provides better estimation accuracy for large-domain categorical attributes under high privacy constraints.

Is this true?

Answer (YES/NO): NO